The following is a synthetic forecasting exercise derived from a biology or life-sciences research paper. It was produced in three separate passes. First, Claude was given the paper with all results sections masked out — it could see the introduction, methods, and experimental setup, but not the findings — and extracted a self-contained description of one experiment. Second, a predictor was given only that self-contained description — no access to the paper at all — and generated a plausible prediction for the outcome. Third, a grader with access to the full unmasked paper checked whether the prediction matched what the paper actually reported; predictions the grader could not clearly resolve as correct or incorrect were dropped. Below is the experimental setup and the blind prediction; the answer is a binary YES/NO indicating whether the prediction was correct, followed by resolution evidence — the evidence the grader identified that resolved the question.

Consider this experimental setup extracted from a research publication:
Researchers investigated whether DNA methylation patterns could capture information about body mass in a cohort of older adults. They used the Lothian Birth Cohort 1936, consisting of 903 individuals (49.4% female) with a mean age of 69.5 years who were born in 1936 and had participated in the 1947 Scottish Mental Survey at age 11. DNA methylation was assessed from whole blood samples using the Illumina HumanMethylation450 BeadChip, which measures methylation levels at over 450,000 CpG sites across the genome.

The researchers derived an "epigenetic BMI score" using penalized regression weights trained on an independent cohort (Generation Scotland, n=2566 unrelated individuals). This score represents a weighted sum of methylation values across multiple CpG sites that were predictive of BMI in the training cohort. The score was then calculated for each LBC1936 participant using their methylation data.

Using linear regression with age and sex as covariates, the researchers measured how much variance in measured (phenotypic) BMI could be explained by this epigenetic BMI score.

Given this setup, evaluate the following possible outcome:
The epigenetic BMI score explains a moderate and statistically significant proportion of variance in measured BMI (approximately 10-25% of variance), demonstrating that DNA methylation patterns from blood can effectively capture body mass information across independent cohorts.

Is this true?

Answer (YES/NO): YES